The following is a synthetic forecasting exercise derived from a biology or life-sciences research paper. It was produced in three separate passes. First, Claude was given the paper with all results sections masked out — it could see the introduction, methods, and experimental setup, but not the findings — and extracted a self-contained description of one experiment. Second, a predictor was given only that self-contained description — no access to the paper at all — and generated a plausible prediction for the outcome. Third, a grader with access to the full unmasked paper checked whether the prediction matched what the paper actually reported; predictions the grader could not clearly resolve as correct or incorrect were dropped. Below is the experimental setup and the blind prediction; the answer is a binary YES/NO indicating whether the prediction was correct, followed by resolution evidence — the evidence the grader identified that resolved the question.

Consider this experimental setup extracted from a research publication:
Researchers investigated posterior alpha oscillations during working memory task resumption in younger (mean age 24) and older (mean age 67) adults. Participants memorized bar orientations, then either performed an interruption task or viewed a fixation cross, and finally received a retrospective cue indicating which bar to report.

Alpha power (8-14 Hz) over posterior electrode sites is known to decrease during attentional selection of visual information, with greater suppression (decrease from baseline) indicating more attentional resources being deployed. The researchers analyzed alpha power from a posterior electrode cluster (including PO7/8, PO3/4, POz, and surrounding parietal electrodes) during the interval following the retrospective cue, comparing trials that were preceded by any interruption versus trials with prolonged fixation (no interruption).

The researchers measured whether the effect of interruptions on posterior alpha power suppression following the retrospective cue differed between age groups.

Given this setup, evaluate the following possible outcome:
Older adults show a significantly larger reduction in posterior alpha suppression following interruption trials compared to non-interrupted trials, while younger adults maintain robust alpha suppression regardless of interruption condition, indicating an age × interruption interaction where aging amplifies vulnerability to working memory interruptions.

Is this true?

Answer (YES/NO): NO